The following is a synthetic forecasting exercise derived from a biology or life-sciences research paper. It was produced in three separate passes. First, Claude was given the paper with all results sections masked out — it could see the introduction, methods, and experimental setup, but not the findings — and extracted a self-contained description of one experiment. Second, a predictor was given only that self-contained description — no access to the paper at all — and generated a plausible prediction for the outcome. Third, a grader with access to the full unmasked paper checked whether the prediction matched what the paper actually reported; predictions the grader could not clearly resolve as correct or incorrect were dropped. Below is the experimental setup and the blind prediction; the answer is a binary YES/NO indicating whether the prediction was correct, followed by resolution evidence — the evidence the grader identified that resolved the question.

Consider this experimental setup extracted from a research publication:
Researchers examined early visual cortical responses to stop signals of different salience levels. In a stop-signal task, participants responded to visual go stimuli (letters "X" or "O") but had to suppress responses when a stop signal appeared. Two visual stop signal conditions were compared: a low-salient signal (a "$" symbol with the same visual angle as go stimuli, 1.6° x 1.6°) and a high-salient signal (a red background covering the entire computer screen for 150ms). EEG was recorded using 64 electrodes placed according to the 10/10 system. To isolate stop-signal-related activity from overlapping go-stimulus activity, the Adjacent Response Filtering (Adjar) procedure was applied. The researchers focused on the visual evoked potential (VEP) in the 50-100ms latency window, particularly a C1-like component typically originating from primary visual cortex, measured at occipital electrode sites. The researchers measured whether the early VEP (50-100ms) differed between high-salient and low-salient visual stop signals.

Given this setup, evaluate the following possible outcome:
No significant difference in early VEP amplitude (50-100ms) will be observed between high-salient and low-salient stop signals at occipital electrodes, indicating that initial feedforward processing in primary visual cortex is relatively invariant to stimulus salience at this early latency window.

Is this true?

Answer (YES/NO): NO